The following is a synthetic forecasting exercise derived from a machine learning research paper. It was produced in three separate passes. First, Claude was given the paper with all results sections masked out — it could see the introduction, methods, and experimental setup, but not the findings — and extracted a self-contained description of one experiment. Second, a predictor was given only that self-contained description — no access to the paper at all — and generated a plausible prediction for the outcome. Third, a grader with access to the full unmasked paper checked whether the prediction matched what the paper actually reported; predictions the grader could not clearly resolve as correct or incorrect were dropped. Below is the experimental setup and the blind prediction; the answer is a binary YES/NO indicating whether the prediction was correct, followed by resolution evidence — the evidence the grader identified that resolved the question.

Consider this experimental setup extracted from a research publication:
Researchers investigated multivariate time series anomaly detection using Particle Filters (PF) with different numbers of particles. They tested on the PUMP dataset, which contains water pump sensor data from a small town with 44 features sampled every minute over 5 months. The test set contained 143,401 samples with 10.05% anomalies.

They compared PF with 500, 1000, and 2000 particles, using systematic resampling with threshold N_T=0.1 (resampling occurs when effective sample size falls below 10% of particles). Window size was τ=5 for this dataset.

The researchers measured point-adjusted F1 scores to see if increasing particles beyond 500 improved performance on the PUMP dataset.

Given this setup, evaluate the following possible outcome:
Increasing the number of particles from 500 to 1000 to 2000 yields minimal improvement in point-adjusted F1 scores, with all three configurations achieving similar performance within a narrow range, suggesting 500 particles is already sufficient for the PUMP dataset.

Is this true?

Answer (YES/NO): YES